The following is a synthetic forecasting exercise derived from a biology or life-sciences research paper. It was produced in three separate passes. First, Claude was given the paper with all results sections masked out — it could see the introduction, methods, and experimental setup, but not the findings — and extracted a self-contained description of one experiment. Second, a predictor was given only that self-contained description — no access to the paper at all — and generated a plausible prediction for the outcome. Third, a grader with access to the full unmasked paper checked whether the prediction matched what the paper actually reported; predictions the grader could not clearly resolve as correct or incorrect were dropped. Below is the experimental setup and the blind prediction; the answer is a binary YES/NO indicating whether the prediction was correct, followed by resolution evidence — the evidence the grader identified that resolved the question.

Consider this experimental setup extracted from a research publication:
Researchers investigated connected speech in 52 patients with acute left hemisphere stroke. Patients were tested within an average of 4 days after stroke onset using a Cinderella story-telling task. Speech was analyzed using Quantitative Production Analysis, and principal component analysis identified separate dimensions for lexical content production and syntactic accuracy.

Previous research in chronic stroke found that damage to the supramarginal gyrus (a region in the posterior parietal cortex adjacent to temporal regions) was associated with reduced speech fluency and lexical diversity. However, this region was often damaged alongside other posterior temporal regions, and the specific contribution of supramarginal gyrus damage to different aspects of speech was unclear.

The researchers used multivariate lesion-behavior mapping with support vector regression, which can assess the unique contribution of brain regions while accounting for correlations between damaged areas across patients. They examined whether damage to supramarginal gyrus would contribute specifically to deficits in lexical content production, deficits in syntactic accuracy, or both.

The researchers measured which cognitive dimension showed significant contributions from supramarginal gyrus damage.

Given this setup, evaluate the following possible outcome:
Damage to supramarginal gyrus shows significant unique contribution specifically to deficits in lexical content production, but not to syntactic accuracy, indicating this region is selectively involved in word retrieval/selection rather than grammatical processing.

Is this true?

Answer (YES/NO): NO